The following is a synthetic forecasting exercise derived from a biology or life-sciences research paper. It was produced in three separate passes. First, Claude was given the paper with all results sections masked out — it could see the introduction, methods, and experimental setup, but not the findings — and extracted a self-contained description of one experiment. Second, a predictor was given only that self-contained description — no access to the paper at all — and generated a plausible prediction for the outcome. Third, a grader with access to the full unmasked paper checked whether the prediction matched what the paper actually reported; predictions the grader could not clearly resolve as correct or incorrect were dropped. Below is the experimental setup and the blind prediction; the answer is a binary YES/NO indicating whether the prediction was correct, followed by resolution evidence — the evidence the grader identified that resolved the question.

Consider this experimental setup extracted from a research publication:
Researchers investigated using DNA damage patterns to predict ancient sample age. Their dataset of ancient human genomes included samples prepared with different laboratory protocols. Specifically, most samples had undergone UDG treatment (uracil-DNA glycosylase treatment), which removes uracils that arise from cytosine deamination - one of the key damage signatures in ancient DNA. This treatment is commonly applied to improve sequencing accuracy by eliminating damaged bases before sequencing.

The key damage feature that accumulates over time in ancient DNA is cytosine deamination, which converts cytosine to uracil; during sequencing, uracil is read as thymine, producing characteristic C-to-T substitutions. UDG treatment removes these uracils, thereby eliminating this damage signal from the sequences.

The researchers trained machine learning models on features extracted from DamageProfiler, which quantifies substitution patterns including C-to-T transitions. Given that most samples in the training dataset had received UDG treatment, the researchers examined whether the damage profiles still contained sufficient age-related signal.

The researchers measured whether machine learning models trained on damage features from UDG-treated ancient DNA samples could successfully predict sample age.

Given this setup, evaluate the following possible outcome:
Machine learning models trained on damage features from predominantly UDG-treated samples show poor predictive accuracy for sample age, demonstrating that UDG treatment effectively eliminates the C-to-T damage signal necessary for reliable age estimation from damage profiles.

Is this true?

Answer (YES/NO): NO